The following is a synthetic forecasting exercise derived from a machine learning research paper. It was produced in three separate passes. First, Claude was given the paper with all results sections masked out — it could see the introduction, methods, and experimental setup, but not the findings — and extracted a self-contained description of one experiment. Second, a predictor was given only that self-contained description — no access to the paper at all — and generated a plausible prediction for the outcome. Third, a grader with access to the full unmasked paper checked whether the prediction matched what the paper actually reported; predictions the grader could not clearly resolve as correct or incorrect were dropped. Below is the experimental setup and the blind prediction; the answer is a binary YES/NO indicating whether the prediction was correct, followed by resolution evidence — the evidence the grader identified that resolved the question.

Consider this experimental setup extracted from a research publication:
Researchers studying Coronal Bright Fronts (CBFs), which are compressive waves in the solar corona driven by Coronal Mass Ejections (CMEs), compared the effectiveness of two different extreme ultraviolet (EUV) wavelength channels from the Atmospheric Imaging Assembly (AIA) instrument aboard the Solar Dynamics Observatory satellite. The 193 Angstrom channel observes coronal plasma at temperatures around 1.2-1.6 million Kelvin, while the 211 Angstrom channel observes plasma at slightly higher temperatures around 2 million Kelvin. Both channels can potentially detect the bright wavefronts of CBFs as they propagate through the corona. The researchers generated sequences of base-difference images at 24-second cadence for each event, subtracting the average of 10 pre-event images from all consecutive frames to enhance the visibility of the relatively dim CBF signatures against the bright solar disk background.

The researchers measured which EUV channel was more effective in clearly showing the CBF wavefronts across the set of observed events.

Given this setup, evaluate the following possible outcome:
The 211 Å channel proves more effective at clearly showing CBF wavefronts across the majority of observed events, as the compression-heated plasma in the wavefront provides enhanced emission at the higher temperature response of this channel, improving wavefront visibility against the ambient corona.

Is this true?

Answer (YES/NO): NO